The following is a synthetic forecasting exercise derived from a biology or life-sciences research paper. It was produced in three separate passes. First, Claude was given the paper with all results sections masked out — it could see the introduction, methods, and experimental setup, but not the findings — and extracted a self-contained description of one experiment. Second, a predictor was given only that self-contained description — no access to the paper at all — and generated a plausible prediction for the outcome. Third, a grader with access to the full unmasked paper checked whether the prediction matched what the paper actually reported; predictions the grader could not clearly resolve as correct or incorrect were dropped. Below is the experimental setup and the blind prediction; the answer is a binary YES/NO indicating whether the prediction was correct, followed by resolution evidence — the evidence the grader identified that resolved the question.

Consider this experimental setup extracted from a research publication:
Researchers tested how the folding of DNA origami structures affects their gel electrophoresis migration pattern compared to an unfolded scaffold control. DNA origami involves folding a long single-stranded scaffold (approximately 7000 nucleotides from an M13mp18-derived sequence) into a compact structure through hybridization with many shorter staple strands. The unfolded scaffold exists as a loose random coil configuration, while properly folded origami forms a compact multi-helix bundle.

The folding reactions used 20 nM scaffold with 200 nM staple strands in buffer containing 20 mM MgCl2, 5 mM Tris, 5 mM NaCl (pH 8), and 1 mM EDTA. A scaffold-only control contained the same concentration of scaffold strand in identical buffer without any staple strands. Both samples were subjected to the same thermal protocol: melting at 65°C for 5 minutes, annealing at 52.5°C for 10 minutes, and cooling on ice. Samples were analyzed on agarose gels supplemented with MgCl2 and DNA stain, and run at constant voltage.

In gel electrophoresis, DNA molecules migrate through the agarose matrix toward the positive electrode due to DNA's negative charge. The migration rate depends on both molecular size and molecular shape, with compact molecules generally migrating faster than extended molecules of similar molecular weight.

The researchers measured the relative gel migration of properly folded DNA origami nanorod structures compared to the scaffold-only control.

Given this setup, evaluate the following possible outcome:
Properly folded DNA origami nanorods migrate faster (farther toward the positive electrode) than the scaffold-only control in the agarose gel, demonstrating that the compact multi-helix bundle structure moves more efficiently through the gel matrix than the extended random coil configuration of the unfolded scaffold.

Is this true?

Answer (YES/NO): YES